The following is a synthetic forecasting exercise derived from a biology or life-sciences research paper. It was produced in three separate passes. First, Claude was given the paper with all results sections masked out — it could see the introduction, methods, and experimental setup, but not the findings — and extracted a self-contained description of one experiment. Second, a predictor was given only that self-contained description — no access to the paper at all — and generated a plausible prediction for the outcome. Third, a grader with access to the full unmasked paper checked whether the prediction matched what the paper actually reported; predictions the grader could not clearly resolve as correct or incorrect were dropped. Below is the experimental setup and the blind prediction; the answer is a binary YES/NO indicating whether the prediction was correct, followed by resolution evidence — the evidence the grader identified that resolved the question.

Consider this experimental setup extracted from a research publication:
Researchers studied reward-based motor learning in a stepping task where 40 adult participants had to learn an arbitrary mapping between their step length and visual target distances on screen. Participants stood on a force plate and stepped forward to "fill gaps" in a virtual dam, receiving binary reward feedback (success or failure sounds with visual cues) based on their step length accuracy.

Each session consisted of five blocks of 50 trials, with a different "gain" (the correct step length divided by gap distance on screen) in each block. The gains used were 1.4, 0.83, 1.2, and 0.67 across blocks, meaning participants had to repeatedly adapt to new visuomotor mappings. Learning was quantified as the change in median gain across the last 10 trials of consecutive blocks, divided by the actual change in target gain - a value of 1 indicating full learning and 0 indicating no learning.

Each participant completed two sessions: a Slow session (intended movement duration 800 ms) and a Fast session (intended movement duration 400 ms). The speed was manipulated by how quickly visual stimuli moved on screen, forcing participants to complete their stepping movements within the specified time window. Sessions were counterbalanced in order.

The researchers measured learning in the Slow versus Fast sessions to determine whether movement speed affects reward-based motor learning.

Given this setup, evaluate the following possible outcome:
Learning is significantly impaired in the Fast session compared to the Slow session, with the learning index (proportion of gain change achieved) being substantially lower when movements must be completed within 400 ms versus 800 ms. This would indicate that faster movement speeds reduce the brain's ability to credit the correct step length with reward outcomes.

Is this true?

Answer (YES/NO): NO